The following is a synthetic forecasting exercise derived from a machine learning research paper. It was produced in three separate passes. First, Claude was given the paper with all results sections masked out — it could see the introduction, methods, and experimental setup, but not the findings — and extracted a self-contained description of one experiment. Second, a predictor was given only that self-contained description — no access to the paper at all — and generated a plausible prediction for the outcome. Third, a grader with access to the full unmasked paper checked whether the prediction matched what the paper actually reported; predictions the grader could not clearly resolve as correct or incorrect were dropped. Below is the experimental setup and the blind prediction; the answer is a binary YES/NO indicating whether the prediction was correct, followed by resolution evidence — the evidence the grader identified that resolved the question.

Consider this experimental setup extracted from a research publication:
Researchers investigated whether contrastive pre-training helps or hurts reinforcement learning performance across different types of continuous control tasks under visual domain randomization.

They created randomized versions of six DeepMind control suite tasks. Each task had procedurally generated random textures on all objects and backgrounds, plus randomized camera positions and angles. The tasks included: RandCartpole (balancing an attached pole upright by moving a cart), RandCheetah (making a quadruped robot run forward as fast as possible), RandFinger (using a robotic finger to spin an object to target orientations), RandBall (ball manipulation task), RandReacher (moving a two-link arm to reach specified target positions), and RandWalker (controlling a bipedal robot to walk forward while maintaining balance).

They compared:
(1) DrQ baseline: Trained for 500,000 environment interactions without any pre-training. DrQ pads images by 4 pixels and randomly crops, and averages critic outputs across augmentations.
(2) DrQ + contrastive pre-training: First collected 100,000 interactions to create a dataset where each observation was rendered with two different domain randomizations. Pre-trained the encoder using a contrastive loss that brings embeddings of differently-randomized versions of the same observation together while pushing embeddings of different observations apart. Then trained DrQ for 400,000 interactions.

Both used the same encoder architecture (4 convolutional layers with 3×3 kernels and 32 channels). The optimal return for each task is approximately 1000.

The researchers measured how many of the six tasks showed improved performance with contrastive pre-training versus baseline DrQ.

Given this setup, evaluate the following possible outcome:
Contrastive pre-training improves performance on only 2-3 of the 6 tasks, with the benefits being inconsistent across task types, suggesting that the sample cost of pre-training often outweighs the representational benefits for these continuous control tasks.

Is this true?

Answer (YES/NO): YES